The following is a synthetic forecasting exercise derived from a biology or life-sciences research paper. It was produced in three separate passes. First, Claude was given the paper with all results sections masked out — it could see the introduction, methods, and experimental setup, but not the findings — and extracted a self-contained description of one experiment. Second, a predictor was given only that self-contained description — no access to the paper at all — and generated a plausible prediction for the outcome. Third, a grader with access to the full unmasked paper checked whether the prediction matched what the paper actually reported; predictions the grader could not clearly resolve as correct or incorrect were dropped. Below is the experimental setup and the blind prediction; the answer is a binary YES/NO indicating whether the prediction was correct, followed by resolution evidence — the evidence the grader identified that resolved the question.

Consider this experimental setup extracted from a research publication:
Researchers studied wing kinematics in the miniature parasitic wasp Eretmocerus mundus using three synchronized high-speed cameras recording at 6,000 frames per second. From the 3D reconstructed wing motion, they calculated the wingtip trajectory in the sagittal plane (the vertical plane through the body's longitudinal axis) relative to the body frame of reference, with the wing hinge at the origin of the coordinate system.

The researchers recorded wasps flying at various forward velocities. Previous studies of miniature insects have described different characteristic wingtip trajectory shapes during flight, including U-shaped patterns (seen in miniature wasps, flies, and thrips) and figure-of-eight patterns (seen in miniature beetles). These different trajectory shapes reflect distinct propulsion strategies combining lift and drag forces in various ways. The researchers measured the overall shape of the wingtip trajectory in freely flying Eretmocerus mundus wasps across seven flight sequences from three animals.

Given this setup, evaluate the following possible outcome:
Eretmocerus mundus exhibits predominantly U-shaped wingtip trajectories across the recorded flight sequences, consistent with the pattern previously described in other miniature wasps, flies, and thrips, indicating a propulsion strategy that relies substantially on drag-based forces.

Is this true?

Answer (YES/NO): NO